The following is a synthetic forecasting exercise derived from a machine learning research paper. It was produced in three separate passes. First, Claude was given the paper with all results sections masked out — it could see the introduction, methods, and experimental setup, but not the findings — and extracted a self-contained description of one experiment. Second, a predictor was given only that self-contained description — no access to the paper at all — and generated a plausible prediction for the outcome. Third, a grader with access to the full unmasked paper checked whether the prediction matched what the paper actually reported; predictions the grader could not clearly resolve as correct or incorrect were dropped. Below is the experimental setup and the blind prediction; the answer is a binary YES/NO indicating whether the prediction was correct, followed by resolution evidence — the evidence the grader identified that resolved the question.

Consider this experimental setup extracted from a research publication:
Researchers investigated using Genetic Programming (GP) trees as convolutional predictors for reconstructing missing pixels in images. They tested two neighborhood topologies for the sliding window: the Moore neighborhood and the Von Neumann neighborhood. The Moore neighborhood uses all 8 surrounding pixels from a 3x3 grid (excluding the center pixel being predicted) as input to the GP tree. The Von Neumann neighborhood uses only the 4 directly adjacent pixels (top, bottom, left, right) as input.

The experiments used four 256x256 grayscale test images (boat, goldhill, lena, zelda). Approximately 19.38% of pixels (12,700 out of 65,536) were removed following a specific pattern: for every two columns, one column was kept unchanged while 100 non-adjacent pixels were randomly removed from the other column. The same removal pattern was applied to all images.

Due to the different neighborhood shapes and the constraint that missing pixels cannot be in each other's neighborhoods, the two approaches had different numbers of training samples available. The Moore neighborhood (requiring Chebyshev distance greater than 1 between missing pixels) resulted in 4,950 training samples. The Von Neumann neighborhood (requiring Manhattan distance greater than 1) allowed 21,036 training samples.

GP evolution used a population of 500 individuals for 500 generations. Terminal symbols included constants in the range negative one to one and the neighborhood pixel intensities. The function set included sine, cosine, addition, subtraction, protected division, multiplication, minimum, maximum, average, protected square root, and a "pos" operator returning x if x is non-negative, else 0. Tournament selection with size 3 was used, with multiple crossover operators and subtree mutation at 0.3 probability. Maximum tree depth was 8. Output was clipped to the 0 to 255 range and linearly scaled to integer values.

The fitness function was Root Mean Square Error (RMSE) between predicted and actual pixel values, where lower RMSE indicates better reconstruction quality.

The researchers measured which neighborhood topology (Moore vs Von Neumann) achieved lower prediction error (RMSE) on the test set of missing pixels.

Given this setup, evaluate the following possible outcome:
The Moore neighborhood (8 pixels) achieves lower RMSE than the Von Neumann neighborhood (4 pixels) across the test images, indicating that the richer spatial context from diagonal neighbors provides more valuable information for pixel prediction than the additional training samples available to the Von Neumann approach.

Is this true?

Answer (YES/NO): YES